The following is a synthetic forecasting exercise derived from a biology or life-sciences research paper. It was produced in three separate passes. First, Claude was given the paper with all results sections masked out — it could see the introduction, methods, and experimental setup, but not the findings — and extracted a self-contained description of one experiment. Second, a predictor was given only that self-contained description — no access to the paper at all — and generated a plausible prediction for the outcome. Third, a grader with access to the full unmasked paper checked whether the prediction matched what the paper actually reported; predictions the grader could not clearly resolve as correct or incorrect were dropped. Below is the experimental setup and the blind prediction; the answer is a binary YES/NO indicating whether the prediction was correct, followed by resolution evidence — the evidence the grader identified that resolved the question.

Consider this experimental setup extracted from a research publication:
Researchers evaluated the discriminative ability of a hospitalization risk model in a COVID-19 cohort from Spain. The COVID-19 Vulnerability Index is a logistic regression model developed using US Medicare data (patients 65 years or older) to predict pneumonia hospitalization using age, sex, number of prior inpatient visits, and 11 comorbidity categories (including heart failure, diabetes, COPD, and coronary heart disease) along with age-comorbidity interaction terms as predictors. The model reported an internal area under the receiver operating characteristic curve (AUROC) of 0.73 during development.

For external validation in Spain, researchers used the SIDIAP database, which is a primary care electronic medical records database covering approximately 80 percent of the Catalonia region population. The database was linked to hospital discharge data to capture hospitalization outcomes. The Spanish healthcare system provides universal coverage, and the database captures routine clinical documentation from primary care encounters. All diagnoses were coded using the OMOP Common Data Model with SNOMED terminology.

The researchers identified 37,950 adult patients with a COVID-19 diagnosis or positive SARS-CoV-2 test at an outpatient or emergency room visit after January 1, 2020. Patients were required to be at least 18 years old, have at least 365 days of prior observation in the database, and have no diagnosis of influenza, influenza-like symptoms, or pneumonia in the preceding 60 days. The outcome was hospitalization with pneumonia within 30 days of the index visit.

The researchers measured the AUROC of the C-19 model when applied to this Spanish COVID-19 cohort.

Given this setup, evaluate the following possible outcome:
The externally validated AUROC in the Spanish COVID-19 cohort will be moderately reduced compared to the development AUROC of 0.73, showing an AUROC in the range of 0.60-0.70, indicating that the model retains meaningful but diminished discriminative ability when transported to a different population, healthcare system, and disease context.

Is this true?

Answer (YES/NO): NO